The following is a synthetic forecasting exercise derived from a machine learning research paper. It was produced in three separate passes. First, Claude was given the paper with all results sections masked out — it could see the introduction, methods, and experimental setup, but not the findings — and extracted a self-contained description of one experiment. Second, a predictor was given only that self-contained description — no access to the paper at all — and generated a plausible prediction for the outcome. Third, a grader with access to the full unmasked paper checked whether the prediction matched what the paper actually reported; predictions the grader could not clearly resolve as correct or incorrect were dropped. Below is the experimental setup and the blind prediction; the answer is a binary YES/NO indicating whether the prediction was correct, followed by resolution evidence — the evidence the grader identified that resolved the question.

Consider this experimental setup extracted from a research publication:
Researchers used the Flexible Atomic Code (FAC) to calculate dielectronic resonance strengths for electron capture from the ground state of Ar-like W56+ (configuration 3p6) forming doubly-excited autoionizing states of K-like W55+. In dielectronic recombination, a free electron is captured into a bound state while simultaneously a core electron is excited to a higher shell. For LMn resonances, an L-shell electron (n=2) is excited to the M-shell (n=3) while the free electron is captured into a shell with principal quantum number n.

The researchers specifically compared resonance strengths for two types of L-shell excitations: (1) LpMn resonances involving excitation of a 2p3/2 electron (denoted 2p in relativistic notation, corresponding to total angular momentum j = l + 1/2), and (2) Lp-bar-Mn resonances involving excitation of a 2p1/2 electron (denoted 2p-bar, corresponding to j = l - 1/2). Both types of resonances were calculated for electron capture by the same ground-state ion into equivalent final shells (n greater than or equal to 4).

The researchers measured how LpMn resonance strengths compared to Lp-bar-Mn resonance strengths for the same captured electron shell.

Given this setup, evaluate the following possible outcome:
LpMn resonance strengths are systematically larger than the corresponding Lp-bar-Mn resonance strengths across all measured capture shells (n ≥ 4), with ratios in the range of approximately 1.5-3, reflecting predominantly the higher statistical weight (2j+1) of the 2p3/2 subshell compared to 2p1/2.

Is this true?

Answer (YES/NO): NO